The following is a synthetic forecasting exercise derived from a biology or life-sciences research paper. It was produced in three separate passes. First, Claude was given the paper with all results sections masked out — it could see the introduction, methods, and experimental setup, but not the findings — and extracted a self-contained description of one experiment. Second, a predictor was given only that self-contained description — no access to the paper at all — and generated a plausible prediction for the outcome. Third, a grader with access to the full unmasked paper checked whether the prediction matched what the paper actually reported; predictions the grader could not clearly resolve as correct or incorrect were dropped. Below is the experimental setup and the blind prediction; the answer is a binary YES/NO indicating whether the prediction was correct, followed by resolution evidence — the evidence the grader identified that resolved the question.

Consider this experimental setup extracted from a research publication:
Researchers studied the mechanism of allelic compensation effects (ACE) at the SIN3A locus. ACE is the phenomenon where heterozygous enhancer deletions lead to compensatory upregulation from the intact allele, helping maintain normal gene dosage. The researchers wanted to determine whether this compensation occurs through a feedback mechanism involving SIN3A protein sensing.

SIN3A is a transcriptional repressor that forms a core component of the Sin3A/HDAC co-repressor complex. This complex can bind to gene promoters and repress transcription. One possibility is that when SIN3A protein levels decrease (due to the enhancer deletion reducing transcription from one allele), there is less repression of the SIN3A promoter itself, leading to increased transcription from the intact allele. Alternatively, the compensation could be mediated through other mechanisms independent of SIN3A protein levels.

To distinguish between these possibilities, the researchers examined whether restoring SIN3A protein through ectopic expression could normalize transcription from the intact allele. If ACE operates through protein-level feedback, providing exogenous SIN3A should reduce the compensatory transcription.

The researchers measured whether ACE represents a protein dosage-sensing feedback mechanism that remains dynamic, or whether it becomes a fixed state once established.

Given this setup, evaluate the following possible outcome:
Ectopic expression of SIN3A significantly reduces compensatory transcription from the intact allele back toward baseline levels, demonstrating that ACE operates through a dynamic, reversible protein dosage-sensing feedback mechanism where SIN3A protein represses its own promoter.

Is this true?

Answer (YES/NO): NO